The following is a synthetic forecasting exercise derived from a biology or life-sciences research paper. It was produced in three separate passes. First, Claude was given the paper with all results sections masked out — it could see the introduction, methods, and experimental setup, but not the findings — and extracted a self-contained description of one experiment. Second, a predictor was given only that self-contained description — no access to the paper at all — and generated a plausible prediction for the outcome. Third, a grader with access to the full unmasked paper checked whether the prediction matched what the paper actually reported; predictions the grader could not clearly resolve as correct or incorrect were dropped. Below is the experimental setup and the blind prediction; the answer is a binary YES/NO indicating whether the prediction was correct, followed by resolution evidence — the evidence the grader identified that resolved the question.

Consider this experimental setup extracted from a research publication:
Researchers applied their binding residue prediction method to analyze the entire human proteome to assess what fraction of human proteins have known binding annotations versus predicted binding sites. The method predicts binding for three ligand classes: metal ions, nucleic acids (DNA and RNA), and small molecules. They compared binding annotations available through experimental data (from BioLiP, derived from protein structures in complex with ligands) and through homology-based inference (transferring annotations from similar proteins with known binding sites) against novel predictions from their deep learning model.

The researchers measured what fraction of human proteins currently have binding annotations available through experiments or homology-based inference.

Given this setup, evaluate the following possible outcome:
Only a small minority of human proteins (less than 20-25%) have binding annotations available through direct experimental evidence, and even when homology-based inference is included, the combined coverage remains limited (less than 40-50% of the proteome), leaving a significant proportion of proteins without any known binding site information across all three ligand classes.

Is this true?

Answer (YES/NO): NO